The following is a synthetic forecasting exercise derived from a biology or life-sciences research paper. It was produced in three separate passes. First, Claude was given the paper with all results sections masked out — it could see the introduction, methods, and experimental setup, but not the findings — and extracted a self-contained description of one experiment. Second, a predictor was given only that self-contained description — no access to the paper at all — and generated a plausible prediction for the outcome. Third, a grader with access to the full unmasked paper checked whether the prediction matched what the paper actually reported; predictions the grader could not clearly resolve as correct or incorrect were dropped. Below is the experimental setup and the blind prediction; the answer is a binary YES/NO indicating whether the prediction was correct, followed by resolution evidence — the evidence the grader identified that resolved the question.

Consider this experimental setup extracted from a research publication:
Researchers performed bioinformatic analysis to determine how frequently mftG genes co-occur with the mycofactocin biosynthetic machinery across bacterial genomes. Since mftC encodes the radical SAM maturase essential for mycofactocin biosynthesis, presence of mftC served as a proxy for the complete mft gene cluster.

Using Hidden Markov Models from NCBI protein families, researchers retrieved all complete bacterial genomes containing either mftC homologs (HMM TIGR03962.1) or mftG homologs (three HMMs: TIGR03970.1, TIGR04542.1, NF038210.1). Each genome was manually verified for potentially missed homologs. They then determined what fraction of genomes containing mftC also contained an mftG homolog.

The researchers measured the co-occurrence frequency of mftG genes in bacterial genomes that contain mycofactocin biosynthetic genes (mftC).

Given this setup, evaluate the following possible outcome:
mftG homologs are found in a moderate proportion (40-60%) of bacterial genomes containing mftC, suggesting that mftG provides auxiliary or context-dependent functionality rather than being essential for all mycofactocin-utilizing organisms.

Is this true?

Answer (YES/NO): NO